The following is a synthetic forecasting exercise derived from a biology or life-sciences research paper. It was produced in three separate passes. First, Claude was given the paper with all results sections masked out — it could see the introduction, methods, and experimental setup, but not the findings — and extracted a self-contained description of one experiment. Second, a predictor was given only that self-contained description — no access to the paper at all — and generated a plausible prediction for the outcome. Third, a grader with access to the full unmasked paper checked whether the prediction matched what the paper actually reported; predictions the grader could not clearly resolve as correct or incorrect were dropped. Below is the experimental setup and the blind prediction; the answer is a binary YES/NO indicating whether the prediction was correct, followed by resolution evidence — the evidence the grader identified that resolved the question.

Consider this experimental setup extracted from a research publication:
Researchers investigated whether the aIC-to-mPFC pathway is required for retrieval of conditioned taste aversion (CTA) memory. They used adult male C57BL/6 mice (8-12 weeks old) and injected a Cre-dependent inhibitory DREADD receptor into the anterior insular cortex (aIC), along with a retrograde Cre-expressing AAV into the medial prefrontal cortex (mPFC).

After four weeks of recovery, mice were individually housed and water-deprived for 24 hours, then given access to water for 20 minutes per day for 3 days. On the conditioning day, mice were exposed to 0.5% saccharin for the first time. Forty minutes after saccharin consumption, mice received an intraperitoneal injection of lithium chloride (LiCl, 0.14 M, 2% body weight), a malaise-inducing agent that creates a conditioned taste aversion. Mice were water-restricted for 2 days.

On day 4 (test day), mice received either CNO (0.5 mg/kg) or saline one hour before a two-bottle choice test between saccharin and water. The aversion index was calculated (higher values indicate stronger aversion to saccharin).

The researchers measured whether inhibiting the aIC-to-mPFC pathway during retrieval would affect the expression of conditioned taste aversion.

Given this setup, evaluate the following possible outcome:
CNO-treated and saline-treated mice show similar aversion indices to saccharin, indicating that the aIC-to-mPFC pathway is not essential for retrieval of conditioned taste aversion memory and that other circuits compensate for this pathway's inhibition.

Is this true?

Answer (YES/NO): YES